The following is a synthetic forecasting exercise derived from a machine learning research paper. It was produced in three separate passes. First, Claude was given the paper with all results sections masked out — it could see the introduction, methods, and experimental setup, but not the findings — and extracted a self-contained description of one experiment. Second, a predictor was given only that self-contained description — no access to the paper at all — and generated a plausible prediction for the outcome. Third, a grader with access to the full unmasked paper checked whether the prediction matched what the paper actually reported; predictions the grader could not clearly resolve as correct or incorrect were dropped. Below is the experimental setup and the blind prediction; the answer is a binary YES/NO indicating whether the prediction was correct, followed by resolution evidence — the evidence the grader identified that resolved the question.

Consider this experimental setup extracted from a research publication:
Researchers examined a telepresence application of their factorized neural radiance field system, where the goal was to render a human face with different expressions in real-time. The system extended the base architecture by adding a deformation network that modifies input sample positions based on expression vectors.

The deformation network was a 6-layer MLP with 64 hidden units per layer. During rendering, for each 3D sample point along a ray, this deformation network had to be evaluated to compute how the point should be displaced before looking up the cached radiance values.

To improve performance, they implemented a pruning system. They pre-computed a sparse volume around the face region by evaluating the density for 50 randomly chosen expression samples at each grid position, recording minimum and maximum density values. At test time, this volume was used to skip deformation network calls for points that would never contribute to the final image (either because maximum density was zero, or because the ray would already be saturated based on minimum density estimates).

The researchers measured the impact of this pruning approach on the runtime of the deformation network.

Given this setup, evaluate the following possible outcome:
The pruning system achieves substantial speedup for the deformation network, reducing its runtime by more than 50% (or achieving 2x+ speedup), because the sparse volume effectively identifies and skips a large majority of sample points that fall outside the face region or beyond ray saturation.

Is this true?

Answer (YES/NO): YES